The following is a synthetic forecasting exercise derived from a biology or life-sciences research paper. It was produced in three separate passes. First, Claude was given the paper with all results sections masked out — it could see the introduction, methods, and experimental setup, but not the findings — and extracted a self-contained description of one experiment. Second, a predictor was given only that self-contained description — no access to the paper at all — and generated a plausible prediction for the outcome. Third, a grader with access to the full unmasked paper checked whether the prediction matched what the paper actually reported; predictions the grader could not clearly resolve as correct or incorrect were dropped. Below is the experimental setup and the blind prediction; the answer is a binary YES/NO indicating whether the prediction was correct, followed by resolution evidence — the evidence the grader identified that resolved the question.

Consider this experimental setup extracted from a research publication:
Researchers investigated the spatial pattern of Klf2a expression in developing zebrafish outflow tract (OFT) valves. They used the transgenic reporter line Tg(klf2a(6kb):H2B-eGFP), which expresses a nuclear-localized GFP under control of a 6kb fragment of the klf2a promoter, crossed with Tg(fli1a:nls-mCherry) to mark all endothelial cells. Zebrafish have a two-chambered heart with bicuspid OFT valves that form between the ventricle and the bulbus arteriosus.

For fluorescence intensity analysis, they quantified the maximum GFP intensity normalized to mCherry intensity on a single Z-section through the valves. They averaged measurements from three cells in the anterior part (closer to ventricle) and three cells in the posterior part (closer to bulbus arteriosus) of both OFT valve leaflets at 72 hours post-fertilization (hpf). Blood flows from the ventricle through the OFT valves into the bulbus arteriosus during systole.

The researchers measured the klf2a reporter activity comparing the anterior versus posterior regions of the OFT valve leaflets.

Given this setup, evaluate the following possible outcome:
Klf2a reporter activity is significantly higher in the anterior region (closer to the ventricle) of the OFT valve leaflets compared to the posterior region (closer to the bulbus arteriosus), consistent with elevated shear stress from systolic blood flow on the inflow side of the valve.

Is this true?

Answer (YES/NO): NO